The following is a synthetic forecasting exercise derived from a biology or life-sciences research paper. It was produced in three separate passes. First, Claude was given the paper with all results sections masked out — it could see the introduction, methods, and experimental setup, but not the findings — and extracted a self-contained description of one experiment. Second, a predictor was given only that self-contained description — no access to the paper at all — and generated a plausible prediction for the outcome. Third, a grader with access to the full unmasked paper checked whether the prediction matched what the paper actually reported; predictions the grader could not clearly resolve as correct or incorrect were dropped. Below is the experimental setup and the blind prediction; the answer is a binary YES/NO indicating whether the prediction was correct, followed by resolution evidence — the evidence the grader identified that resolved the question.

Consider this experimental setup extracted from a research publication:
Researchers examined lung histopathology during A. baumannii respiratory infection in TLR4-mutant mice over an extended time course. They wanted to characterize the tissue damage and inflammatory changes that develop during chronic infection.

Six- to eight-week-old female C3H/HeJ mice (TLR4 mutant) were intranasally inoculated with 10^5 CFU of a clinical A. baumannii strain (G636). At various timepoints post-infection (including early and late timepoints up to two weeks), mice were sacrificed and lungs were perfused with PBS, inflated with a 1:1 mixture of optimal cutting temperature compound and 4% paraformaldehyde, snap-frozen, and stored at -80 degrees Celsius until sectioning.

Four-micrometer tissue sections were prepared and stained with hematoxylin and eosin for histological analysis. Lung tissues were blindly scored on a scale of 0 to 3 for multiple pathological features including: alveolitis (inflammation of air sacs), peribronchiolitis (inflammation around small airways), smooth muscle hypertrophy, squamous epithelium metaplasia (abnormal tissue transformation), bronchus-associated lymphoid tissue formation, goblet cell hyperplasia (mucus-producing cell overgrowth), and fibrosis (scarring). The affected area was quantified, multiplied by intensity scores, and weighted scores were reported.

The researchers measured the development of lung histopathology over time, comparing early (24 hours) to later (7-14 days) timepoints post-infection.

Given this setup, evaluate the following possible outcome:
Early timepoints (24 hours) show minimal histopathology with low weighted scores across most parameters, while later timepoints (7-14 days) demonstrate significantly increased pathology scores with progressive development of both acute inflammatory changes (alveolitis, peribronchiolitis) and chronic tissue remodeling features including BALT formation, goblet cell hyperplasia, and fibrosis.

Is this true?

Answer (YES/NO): NO